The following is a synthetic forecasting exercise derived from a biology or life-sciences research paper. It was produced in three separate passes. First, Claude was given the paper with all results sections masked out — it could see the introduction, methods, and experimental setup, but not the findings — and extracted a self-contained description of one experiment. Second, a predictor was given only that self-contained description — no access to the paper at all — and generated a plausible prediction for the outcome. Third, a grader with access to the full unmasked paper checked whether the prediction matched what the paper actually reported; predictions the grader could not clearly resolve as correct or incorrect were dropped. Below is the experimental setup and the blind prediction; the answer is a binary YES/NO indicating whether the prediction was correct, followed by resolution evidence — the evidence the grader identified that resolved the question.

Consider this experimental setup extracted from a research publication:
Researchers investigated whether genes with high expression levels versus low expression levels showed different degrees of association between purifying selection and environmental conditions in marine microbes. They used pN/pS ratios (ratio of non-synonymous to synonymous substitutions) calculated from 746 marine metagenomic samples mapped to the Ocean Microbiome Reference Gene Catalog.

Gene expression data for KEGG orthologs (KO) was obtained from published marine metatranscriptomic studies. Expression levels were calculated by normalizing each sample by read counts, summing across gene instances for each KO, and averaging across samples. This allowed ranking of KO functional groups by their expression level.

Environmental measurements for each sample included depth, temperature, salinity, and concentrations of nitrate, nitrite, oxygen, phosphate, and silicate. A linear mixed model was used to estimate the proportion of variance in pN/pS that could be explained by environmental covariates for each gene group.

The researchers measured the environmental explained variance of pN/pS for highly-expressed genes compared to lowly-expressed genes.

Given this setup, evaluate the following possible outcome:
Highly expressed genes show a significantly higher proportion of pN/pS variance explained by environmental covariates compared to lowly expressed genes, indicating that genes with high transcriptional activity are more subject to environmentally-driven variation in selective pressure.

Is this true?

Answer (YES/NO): YES